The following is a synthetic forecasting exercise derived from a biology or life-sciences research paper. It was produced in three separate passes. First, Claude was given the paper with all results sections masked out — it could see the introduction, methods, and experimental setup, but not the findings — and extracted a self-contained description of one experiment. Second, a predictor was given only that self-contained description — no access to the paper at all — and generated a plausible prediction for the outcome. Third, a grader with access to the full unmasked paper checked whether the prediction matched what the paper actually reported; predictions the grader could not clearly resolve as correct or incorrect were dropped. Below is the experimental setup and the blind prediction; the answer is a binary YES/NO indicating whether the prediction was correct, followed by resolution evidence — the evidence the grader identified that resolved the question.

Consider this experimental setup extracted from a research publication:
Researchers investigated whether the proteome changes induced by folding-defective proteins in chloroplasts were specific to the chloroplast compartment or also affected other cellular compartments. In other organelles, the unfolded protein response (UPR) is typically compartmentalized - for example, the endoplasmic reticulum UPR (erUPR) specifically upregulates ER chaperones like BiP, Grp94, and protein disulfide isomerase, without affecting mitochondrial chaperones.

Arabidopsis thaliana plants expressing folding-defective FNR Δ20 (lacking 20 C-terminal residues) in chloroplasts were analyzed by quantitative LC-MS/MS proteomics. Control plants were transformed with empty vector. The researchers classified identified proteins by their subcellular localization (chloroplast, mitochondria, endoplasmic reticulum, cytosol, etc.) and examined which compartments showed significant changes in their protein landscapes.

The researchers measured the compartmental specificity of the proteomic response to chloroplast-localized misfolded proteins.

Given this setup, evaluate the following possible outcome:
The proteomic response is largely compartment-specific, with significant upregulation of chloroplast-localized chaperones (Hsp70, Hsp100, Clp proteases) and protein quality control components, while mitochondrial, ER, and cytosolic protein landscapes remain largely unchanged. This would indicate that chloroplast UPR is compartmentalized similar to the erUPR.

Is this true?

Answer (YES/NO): NO